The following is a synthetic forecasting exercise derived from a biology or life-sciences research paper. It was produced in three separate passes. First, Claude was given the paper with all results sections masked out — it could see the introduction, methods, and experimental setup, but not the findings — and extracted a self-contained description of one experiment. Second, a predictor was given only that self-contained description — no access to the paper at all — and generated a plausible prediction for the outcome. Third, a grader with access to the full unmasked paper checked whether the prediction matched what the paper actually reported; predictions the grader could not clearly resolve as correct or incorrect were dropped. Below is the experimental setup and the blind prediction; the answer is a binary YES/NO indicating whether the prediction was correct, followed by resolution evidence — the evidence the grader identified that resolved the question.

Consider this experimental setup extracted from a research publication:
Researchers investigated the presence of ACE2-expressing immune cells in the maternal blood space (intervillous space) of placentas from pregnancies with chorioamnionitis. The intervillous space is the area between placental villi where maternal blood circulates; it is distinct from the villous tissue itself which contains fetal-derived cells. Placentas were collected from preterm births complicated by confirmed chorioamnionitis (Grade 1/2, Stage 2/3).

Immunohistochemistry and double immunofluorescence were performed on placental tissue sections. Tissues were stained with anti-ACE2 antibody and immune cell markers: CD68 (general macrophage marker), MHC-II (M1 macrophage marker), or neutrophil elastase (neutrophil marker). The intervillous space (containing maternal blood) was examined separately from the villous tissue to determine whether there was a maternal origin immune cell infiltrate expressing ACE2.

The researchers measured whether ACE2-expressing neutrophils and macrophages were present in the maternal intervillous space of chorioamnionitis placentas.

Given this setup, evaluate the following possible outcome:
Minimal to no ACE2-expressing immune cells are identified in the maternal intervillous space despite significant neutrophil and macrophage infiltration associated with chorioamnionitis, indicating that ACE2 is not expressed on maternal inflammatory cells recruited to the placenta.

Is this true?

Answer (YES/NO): NO